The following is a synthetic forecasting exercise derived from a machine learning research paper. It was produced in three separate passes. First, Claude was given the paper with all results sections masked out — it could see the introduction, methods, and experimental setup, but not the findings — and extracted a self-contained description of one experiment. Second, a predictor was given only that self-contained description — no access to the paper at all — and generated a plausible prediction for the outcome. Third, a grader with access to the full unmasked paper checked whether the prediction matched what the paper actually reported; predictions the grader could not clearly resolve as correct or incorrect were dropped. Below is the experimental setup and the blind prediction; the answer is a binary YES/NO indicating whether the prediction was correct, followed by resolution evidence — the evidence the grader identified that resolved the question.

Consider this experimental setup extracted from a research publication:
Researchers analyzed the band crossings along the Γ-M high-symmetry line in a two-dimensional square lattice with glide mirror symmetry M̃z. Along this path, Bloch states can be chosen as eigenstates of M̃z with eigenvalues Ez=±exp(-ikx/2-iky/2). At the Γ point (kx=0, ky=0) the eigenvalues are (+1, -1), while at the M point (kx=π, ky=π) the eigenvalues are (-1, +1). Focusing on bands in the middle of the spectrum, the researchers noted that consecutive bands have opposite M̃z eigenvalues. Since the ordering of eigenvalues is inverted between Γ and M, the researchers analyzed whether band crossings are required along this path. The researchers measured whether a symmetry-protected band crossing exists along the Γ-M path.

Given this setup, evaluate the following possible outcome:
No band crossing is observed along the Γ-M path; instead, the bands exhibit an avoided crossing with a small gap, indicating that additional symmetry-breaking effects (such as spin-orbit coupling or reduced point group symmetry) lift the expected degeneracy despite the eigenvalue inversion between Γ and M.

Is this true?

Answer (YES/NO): NO